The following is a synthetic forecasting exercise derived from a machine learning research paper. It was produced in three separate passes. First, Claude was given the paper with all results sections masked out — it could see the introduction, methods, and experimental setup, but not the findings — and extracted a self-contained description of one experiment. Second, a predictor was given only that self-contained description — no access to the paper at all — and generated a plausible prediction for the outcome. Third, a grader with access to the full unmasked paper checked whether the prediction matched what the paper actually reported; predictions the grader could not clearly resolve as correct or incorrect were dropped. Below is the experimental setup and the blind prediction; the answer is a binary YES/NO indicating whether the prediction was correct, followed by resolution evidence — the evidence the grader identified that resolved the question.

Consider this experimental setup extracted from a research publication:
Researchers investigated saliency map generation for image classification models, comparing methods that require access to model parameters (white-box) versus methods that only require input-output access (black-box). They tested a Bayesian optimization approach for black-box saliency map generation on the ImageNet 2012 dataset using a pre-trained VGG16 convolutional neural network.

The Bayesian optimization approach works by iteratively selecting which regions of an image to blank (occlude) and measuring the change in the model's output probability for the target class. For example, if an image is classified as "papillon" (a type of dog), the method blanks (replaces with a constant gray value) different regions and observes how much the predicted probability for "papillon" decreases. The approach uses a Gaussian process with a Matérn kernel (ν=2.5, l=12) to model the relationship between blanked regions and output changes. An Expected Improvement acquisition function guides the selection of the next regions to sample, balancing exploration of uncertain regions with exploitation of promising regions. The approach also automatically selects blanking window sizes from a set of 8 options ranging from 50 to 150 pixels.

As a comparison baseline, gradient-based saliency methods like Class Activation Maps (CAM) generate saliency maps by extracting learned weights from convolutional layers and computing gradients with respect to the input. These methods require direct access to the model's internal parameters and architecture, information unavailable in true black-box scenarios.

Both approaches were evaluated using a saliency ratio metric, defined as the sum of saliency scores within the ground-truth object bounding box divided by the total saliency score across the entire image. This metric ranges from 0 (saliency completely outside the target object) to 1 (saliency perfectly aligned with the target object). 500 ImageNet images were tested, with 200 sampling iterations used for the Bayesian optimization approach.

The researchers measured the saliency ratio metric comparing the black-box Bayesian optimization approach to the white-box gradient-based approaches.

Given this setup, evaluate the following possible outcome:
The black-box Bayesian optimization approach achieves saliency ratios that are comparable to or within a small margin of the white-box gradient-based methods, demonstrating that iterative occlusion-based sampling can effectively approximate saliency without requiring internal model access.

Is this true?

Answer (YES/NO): YES